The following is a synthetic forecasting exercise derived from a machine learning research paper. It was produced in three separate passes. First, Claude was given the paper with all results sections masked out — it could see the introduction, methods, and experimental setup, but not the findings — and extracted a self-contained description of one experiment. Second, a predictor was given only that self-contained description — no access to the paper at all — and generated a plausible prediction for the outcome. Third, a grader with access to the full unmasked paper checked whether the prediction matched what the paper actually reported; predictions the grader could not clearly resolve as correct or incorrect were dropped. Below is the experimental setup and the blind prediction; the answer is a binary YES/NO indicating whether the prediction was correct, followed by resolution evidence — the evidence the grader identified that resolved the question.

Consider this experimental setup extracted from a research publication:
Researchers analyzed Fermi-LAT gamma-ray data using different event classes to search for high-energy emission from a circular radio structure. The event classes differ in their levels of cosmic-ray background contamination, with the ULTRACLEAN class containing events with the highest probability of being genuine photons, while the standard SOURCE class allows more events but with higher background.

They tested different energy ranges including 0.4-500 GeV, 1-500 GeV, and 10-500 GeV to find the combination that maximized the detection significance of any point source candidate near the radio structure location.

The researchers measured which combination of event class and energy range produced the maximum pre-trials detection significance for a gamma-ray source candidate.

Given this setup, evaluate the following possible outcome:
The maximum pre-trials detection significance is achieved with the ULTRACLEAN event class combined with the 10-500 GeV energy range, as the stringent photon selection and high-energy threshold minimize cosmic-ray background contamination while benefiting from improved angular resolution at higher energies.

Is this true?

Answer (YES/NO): YES